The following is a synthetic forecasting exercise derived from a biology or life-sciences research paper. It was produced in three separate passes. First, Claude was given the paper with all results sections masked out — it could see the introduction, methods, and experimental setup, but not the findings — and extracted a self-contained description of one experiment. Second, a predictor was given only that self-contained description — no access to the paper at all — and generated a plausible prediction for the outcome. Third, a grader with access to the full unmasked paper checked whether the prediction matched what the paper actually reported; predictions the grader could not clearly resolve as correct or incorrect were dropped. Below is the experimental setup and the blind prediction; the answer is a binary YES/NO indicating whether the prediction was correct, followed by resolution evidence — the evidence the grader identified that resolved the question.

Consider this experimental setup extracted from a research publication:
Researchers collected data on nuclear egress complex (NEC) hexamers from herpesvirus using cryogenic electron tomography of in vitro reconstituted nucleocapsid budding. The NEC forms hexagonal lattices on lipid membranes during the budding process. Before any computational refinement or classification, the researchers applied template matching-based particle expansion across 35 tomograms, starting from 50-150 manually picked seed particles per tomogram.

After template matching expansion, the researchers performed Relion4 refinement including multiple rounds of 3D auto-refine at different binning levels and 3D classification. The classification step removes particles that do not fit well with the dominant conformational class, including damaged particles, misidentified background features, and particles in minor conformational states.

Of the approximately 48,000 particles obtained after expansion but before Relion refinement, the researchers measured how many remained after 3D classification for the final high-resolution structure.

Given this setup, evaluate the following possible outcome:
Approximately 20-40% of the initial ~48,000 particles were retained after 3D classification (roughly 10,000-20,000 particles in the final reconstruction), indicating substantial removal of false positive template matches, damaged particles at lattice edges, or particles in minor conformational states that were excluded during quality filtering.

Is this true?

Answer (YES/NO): NO